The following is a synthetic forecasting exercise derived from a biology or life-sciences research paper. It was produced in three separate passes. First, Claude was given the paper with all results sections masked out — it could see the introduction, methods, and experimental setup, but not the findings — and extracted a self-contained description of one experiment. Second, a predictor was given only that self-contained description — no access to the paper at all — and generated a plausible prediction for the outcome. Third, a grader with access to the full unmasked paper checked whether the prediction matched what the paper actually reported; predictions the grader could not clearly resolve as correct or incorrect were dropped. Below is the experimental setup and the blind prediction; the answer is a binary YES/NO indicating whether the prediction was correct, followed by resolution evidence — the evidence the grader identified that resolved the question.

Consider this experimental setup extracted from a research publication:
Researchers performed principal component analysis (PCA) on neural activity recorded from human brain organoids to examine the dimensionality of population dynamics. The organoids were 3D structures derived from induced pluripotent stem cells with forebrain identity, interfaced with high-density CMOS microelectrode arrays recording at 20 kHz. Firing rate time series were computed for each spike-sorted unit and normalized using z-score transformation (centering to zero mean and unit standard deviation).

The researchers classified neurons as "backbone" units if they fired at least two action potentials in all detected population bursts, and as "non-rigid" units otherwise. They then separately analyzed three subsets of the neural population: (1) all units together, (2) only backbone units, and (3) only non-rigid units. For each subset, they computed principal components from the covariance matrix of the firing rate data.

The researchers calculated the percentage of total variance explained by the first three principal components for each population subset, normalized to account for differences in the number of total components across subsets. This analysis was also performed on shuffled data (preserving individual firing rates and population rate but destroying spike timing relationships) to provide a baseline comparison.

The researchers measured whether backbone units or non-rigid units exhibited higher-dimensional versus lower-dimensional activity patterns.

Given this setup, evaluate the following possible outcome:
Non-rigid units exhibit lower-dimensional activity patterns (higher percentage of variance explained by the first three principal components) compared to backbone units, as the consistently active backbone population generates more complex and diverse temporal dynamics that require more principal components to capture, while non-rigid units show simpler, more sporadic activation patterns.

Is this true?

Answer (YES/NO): NO